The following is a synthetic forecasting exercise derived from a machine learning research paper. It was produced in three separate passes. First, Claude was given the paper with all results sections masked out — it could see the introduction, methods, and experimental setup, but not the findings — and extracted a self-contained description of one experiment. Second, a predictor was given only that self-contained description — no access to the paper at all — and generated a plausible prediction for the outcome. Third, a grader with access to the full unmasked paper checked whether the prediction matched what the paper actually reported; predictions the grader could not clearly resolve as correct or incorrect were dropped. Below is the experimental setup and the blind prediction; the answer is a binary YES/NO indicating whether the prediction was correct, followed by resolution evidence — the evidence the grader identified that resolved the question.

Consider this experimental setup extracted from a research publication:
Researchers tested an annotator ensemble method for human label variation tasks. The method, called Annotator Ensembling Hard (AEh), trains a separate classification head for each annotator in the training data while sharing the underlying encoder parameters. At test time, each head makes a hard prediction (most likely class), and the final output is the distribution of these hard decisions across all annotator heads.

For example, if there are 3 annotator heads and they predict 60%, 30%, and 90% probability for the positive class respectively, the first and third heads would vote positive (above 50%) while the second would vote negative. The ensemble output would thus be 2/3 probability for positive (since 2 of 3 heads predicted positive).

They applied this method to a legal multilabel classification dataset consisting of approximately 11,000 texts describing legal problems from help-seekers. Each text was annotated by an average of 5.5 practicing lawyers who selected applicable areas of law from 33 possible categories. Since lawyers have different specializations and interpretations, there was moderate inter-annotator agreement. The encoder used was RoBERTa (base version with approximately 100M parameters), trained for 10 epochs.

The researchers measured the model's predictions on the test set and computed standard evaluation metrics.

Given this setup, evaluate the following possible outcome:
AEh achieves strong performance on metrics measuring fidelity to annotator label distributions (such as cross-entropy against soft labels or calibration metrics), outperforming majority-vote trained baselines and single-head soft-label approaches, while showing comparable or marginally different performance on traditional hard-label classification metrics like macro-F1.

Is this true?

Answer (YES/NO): NO